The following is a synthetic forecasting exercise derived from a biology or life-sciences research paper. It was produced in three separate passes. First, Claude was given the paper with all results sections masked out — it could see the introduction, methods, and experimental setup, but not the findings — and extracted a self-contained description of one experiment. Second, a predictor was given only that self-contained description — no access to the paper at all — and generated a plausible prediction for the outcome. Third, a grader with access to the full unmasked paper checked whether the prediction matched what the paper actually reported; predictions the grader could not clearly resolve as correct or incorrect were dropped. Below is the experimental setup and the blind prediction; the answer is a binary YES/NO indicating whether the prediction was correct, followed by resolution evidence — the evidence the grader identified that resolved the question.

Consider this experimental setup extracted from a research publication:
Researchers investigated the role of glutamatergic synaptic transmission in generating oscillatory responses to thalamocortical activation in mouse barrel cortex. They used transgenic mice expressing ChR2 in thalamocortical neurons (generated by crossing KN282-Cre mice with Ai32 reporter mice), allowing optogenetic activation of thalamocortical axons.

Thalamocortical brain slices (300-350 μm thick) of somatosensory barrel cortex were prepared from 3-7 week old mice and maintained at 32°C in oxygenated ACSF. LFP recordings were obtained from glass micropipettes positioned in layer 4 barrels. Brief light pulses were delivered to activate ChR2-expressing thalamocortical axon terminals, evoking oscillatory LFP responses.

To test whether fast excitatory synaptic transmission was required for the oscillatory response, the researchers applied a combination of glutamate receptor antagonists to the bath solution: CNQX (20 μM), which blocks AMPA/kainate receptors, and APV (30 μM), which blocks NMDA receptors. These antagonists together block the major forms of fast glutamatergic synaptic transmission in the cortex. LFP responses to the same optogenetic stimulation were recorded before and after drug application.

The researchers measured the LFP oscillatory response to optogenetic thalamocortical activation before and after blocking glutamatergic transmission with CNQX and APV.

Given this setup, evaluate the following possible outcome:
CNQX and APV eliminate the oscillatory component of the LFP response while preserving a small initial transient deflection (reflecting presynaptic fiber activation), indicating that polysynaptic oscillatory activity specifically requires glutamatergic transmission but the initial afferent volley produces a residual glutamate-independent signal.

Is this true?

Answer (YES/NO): YES